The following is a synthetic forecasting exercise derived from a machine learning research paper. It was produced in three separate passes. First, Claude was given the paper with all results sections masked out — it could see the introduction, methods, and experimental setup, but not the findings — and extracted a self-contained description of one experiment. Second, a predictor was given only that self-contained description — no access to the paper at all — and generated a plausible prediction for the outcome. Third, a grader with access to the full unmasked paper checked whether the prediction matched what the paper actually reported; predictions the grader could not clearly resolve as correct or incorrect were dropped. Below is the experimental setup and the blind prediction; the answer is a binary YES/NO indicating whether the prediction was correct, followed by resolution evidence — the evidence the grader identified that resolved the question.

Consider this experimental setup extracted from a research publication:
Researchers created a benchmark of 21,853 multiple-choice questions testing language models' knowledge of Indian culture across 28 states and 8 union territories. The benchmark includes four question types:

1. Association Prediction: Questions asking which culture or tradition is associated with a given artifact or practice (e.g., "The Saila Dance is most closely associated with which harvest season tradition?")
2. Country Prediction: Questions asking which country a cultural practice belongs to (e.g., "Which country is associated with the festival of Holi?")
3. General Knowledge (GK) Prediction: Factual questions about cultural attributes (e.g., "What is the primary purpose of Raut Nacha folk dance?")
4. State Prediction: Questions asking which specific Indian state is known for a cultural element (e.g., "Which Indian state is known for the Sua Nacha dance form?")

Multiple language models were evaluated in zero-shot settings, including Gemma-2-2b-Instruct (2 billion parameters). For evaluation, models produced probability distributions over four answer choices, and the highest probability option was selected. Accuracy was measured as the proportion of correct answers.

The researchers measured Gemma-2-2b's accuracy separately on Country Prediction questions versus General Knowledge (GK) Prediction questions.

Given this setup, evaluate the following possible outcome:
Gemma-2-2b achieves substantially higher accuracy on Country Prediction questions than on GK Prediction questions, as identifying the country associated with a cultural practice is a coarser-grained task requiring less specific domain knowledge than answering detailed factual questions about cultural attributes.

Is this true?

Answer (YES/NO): YES